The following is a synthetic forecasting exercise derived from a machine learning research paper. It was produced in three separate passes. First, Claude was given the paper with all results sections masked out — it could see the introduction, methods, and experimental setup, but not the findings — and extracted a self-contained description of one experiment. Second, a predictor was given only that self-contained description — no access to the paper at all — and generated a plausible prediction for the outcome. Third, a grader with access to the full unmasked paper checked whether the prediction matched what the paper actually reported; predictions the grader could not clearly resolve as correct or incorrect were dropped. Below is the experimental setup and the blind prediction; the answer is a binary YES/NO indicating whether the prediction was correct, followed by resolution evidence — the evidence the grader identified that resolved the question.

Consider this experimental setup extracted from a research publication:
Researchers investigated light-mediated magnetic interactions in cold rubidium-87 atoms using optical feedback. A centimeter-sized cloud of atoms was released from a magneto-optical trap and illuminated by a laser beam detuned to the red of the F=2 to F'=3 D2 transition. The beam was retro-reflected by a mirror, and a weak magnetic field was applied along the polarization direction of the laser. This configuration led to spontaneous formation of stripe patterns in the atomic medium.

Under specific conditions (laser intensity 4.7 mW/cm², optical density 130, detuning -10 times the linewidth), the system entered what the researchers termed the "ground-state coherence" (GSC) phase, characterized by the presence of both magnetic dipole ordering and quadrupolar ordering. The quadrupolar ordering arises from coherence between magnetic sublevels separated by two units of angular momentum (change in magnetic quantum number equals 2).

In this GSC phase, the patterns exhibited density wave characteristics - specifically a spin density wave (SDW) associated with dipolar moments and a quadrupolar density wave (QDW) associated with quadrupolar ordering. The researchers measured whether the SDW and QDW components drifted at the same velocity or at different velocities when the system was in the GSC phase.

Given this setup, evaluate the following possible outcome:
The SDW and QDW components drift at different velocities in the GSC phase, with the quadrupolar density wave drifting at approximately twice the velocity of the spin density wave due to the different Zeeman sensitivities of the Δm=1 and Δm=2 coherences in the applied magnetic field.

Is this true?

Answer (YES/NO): NO